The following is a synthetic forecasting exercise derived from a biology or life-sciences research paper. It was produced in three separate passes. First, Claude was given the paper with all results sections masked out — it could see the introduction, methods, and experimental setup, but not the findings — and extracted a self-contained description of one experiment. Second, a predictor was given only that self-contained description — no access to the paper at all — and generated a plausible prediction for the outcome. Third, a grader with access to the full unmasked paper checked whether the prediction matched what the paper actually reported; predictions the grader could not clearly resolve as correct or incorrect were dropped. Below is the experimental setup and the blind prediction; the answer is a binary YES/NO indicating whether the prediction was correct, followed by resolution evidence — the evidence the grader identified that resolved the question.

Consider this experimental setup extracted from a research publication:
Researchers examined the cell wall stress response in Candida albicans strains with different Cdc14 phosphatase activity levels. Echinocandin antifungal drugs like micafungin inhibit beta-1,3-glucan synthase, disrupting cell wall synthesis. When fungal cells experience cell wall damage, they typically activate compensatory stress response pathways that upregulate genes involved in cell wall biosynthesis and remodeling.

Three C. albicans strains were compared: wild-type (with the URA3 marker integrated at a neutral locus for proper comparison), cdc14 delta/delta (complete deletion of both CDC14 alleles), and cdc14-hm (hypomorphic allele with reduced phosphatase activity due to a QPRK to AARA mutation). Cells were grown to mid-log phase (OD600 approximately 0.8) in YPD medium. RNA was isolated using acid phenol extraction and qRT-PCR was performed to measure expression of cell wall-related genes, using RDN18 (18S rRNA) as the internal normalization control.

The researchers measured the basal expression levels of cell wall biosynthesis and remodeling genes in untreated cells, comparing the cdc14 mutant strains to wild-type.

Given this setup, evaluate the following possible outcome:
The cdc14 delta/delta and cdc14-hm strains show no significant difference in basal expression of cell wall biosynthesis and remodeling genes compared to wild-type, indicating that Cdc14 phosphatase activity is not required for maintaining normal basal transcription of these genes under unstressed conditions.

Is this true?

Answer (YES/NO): NO